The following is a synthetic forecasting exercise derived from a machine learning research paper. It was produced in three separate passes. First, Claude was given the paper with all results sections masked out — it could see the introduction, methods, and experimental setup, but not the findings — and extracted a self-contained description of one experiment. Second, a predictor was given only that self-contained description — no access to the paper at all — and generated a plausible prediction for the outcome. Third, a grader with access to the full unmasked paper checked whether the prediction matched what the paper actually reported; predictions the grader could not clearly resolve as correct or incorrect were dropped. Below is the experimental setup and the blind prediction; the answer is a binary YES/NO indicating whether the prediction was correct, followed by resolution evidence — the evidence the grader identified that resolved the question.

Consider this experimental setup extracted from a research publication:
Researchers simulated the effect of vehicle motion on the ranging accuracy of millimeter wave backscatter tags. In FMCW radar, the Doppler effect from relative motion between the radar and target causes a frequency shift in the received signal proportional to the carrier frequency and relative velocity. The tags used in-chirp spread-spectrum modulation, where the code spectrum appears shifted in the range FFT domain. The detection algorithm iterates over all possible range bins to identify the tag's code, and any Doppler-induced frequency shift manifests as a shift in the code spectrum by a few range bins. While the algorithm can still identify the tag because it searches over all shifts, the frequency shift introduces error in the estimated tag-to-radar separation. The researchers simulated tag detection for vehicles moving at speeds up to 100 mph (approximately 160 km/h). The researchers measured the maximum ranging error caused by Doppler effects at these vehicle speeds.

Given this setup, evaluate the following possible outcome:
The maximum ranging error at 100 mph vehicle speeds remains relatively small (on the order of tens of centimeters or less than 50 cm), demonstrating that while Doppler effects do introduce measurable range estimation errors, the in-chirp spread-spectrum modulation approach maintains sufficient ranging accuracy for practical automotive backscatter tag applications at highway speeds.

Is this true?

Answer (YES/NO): NO